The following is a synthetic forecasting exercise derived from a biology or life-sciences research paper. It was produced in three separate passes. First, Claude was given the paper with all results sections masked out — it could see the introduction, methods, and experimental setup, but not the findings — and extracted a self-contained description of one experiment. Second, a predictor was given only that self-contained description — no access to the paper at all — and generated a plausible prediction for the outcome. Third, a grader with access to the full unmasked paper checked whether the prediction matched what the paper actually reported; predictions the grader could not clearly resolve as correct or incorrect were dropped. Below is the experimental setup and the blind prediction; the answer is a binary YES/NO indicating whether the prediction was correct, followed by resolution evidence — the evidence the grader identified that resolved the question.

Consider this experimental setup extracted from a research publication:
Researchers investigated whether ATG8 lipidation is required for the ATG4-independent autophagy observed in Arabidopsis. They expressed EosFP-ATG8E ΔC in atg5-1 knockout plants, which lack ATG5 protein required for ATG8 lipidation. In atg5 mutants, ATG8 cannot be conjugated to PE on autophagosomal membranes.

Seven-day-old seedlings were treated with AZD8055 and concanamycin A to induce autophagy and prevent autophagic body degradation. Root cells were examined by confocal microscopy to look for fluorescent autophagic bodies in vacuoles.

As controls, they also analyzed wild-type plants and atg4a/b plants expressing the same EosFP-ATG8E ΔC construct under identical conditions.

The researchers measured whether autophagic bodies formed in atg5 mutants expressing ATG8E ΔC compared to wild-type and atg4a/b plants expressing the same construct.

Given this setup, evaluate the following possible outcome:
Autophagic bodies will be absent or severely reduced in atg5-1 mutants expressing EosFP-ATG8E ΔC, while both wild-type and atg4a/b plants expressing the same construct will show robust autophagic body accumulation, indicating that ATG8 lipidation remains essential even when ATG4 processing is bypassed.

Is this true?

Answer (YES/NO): YES